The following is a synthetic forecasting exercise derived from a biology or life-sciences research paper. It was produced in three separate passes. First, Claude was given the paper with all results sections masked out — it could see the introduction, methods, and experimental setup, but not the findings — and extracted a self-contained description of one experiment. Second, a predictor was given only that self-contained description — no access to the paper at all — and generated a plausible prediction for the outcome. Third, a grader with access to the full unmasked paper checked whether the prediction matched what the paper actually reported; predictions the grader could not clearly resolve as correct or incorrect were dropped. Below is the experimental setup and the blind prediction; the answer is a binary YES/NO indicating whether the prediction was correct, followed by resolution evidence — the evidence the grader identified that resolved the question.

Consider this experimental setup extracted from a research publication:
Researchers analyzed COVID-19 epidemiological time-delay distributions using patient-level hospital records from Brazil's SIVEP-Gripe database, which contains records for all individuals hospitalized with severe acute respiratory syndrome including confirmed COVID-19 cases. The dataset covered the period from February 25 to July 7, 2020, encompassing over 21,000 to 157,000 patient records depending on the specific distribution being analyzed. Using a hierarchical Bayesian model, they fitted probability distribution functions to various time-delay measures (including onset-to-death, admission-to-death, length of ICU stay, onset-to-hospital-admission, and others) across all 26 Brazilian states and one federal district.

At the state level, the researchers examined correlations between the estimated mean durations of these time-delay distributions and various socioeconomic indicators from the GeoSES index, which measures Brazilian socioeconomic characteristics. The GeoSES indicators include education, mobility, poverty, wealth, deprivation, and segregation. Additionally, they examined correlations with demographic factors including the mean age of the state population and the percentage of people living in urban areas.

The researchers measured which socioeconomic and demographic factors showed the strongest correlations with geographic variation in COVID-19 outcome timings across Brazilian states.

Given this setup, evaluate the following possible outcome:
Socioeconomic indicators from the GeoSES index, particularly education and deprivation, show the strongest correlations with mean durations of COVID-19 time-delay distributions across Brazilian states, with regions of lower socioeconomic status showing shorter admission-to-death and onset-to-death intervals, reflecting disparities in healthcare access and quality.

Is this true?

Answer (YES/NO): NO